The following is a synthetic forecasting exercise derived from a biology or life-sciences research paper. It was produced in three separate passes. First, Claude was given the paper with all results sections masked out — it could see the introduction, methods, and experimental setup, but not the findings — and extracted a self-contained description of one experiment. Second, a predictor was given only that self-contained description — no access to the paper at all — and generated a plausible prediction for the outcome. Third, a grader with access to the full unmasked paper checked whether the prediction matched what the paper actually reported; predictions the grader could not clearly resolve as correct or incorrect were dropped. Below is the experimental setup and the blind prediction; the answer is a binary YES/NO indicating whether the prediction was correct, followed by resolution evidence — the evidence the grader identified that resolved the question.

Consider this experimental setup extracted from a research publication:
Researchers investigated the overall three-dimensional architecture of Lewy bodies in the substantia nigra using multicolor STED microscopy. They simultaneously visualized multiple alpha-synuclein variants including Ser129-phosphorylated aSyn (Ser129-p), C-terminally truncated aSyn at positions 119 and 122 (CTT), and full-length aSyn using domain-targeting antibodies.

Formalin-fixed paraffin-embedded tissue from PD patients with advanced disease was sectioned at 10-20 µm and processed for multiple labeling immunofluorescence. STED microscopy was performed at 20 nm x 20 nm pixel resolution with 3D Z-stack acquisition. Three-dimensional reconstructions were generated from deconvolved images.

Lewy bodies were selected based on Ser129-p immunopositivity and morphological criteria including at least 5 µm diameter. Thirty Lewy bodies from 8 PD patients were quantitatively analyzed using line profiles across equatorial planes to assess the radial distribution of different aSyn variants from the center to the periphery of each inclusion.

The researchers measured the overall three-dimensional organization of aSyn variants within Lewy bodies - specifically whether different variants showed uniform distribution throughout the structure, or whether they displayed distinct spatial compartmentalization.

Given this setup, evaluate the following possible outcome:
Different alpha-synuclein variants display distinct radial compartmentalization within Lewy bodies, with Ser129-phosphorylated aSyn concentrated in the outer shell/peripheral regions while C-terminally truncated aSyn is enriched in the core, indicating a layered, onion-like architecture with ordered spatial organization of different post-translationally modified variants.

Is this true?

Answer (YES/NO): YES